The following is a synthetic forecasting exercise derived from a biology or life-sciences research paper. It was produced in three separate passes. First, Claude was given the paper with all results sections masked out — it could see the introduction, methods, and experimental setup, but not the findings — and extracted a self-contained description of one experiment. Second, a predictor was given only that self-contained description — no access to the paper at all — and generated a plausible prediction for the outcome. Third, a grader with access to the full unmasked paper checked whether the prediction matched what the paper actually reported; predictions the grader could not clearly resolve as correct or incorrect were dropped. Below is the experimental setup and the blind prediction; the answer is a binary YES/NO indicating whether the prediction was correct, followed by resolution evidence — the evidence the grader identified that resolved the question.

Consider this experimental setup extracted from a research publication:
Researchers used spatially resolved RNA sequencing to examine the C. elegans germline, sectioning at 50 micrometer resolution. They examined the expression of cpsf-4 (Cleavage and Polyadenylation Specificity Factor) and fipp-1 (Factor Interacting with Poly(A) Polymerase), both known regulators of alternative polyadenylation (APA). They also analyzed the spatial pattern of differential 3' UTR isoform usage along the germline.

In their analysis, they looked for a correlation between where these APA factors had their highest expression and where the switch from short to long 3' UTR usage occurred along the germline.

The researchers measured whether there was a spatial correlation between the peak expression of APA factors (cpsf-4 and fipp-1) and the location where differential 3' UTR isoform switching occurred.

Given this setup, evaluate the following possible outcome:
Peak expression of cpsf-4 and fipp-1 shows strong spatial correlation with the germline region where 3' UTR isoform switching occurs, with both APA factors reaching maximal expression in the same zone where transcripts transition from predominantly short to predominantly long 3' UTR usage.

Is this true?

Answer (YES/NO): NO